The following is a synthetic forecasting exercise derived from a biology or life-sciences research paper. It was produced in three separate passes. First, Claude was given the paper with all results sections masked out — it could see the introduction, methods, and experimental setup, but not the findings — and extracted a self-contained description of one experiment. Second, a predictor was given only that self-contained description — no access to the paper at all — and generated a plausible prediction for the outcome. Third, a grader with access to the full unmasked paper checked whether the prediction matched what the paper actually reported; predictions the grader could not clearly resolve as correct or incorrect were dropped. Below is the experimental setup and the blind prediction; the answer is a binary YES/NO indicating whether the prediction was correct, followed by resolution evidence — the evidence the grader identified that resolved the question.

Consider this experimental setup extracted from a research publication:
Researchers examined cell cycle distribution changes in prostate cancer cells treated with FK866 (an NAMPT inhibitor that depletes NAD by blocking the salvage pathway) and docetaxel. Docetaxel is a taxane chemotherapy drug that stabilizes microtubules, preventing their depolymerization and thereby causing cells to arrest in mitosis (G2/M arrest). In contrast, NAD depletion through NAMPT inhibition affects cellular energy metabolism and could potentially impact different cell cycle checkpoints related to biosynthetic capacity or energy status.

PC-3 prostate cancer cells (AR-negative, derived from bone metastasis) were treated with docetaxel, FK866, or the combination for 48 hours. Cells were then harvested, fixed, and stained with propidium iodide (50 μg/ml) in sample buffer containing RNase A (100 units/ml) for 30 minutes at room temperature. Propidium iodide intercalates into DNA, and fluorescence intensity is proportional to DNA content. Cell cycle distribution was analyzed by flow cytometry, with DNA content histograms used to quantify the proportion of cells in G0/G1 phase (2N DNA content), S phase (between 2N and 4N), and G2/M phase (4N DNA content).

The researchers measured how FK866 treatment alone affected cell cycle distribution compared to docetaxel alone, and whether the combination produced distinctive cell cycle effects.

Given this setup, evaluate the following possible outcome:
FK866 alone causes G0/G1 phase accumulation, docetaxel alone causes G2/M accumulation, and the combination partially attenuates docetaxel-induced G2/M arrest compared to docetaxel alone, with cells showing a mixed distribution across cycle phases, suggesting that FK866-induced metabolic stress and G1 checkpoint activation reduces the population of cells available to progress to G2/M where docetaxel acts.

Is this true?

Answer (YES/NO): NO